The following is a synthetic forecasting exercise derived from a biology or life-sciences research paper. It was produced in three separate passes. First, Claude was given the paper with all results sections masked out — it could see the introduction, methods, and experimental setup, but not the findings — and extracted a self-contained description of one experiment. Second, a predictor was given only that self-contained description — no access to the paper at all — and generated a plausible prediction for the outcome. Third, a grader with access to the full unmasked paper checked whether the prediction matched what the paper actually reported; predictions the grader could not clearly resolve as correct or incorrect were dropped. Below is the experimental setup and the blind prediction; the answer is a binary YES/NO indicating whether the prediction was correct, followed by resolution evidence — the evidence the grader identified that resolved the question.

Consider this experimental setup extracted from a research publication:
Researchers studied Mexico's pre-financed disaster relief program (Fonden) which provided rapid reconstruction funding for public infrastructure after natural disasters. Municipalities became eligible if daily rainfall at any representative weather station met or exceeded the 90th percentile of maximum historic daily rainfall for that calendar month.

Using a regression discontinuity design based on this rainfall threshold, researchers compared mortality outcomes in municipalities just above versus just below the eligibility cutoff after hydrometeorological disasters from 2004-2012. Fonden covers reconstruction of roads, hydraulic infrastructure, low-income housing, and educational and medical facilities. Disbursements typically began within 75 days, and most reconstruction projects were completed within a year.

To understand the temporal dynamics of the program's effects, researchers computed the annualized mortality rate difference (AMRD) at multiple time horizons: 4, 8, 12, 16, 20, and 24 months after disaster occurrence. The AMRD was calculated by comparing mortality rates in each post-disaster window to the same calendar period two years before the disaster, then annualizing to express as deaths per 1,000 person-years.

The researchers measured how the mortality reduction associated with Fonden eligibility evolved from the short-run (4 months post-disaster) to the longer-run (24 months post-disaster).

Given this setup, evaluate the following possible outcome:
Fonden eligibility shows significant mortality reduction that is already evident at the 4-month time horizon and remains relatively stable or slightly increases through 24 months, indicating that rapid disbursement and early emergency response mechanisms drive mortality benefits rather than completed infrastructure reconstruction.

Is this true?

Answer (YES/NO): NO